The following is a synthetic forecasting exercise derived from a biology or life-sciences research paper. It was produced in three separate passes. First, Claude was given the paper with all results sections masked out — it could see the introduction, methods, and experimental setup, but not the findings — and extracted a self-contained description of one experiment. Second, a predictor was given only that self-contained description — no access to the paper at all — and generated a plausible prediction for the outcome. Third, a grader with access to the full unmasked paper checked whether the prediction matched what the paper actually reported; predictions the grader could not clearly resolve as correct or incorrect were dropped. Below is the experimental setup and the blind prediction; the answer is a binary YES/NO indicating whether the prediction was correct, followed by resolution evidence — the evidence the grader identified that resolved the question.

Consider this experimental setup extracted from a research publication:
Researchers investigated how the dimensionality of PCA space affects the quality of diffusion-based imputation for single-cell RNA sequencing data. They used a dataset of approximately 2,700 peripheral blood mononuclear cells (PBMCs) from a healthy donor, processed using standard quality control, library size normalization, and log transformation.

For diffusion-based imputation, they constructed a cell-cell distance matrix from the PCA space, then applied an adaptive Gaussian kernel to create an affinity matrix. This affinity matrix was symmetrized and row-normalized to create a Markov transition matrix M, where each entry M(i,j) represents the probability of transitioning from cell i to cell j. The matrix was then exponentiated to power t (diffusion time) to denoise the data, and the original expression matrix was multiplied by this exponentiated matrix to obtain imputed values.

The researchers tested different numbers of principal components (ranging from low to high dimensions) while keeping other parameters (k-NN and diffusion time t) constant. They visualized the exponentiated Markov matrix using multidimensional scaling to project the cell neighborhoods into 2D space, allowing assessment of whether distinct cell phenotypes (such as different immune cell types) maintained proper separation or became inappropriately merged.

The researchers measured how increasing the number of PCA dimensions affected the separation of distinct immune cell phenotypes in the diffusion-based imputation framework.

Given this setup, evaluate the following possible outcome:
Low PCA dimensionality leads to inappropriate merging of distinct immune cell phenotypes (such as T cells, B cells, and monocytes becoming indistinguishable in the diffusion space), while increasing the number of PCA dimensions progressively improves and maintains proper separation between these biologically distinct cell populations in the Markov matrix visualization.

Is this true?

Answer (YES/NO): NO